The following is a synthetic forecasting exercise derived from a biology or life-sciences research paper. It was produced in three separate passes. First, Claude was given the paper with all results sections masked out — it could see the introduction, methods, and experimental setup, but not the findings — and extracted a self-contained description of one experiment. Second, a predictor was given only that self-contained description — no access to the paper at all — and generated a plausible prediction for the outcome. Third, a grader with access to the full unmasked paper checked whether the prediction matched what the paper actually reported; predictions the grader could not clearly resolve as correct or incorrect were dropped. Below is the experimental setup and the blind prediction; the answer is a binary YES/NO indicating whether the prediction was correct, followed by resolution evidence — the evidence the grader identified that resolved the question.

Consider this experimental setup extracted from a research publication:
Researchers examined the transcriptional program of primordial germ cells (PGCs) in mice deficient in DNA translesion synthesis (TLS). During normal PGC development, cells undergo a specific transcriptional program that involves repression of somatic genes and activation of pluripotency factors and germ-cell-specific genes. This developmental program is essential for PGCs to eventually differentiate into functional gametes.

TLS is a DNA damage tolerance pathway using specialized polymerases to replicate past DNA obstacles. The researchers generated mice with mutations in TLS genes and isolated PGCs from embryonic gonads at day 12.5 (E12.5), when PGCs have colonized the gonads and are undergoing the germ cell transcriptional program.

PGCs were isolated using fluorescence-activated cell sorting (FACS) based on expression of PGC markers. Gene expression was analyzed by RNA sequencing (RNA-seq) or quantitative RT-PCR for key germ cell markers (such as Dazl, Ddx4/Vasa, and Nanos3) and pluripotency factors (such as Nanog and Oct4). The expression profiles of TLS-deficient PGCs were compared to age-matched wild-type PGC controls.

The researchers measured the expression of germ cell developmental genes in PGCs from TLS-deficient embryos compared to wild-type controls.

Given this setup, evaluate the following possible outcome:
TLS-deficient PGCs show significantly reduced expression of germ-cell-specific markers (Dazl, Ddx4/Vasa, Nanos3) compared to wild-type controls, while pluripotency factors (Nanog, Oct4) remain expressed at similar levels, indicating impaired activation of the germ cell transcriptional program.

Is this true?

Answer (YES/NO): NO